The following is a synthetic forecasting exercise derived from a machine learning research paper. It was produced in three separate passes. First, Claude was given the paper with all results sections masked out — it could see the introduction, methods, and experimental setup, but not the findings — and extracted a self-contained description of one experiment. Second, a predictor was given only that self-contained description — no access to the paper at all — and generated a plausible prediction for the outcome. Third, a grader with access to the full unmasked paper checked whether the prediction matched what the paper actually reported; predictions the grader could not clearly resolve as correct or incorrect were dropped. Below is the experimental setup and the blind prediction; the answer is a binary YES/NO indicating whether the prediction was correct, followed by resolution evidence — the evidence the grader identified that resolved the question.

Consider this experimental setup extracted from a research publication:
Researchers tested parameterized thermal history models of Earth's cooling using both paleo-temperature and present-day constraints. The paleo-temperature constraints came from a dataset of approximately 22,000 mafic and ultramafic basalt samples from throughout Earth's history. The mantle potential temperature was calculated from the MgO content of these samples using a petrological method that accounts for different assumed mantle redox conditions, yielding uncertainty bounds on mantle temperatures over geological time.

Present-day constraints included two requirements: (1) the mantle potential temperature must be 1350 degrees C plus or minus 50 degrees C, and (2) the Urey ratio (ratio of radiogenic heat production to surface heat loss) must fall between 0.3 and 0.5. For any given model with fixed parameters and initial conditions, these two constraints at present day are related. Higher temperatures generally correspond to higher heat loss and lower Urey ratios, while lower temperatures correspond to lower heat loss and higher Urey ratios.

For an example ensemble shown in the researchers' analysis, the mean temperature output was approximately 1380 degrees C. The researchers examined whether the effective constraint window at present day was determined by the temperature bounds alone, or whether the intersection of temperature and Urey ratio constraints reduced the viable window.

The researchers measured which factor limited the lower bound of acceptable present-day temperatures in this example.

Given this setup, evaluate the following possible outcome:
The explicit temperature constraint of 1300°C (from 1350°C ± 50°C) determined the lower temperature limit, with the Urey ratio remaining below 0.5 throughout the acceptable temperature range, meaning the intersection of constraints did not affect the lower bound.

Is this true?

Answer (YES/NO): NO